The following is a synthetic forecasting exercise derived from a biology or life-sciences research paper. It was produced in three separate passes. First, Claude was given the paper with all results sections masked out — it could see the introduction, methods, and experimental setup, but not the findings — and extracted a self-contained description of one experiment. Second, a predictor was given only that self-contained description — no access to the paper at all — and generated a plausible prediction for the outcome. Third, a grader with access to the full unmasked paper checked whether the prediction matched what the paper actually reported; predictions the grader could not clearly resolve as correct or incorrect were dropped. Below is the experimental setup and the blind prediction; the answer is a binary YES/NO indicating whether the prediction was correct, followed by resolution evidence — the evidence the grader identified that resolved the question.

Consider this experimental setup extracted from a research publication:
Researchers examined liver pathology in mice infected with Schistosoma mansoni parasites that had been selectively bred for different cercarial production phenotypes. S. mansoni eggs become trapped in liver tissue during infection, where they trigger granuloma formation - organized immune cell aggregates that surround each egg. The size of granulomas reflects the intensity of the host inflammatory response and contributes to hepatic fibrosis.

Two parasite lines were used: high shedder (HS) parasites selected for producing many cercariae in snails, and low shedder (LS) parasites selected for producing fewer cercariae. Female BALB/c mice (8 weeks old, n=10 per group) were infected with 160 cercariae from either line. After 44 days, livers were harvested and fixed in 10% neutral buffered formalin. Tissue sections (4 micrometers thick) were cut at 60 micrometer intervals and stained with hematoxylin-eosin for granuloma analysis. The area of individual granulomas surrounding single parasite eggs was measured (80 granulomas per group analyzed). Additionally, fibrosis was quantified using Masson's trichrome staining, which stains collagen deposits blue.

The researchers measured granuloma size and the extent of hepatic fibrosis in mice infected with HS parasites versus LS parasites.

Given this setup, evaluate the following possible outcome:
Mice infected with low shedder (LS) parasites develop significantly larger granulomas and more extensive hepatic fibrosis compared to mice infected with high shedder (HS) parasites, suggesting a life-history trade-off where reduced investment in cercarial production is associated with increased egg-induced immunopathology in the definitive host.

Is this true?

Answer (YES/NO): NO